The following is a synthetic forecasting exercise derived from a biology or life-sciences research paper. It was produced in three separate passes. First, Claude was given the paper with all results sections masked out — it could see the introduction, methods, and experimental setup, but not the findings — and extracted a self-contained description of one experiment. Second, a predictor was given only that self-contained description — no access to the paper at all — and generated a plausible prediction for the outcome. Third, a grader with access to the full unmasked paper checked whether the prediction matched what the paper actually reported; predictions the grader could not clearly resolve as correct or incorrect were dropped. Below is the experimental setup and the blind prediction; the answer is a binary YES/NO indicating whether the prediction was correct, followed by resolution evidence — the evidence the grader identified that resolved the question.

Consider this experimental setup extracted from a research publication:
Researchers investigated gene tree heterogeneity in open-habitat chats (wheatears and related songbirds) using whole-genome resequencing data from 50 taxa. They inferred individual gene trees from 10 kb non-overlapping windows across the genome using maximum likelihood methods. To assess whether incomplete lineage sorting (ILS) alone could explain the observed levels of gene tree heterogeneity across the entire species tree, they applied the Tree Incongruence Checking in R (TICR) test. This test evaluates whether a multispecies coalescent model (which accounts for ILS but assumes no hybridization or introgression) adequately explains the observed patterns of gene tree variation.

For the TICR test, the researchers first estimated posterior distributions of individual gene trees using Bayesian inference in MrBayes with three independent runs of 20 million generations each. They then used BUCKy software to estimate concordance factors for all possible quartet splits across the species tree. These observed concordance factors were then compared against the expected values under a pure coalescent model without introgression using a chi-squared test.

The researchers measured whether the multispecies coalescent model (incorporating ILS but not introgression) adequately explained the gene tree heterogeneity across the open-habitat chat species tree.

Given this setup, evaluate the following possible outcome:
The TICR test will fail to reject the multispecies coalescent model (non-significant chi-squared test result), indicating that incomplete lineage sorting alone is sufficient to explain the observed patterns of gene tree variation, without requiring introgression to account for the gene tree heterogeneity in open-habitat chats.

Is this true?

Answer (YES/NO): NO